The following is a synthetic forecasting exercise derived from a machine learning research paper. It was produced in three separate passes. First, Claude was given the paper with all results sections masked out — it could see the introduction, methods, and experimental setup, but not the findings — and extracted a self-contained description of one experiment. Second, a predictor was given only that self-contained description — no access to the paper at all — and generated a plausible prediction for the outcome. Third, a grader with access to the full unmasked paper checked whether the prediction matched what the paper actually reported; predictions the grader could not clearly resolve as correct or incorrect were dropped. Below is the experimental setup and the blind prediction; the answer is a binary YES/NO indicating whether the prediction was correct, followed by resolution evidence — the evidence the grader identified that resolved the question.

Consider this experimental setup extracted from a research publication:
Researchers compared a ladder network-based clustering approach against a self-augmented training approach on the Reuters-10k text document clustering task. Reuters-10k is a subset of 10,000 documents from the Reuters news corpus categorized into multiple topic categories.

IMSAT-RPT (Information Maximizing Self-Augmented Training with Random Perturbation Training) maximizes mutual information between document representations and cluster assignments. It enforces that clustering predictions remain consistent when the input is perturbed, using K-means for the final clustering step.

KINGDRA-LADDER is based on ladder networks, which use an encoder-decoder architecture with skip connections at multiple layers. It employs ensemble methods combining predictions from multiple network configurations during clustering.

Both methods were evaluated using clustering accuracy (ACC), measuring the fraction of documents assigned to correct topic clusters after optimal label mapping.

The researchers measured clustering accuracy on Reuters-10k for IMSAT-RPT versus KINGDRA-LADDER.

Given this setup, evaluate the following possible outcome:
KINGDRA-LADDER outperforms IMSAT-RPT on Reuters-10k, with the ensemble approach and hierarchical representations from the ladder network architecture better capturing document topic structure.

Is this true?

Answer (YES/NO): NO